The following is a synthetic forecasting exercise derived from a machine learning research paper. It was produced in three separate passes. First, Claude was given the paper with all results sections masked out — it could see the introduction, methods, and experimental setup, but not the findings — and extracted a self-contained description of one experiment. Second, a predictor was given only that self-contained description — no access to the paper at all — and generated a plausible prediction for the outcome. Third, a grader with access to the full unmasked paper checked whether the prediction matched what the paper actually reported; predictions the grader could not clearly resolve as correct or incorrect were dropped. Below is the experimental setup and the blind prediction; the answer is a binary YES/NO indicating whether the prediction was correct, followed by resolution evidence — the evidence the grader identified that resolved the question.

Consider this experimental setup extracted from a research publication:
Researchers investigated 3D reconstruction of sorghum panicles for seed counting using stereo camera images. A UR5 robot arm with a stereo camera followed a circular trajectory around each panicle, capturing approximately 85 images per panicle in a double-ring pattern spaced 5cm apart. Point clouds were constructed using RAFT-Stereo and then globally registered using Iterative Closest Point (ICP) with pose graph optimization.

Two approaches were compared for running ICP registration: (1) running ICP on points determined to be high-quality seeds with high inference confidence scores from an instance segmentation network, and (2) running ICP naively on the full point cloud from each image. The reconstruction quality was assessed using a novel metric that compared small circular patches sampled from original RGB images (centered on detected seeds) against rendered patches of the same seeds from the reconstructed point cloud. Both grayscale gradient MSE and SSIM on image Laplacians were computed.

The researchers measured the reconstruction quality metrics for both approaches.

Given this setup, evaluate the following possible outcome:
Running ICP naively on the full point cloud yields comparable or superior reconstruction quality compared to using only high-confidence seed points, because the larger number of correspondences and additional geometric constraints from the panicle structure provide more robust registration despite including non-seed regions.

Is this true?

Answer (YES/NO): NO